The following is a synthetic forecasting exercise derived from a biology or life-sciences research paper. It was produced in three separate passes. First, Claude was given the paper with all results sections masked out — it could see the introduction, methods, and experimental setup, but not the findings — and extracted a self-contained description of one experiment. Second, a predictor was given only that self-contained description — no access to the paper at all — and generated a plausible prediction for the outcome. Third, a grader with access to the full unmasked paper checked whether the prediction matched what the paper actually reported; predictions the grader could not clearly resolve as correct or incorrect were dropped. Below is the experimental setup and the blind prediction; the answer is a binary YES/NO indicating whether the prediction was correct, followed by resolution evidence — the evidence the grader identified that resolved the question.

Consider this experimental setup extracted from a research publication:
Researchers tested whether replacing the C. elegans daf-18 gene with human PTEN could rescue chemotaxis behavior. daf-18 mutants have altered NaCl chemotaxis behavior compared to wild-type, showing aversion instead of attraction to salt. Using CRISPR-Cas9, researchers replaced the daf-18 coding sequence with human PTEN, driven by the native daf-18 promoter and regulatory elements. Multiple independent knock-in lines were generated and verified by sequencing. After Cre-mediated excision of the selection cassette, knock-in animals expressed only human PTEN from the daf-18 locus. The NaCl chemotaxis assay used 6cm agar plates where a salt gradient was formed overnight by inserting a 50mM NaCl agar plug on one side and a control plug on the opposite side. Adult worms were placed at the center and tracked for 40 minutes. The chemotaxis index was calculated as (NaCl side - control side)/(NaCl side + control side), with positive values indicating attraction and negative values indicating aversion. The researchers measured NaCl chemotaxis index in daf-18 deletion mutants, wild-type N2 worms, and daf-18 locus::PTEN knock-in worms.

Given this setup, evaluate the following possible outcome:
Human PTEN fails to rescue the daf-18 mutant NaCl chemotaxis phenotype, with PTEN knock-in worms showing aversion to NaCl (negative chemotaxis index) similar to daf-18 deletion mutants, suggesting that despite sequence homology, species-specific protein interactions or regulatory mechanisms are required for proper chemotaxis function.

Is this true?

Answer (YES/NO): YES